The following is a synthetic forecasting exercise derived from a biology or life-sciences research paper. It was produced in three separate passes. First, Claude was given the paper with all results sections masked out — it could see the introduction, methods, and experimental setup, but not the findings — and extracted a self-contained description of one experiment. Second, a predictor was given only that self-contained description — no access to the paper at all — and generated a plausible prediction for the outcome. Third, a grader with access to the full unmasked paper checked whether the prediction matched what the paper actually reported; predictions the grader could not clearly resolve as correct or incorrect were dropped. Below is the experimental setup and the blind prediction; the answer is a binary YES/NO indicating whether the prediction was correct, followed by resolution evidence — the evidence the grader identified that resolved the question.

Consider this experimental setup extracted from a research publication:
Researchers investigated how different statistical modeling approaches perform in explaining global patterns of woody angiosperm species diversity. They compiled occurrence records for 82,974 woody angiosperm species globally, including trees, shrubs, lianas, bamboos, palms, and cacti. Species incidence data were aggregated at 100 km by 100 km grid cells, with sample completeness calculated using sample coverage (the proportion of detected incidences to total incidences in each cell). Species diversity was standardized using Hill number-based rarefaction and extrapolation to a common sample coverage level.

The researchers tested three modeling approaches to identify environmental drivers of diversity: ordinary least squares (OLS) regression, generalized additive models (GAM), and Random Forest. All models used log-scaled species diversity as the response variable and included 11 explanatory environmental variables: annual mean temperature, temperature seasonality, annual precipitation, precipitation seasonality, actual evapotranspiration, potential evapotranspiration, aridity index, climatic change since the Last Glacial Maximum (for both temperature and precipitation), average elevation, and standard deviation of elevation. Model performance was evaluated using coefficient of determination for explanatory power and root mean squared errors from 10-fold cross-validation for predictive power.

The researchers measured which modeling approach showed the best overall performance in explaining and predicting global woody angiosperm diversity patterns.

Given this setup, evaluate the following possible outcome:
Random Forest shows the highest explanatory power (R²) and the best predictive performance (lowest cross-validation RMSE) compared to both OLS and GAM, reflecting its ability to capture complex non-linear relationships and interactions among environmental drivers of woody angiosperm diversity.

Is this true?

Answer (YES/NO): YES